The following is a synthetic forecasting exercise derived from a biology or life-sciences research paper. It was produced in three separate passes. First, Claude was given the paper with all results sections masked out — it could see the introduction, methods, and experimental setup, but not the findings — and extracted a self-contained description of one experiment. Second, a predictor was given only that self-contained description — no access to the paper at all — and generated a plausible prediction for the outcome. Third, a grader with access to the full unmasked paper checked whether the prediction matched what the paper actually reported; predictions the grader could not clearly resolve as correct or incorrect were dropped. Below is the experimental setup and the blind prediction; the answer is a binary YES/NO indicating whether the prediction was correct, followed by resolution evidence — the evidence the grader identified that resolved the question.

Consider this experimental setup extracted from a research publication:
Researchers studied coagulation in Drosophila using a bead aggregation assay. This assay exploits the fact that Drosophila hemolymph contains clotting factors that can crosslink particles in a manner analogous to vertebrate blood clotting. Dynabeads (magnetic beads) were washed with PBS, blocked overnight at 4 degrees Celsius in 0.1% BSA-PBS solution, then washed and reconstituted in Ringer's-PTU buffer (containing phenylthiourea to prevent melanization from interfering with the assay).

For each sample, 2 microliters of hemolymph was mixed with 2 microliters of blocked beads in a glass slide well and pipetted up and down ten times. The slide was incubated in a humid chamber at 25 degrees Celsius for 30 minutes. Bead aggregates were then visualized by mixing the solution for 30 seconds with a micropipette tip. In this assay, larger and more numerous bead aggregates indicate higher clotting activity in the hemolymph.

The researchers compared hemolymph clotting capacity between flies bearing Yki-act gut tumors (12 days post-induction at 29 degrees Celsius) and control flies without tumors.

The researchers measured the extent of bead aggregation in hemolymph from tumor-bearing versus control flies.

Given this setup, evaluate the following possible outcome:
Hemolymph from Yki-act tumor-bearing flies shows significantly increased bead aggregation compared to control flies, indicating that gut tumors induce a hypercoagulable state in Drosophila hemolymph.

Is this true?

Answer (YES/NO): YES